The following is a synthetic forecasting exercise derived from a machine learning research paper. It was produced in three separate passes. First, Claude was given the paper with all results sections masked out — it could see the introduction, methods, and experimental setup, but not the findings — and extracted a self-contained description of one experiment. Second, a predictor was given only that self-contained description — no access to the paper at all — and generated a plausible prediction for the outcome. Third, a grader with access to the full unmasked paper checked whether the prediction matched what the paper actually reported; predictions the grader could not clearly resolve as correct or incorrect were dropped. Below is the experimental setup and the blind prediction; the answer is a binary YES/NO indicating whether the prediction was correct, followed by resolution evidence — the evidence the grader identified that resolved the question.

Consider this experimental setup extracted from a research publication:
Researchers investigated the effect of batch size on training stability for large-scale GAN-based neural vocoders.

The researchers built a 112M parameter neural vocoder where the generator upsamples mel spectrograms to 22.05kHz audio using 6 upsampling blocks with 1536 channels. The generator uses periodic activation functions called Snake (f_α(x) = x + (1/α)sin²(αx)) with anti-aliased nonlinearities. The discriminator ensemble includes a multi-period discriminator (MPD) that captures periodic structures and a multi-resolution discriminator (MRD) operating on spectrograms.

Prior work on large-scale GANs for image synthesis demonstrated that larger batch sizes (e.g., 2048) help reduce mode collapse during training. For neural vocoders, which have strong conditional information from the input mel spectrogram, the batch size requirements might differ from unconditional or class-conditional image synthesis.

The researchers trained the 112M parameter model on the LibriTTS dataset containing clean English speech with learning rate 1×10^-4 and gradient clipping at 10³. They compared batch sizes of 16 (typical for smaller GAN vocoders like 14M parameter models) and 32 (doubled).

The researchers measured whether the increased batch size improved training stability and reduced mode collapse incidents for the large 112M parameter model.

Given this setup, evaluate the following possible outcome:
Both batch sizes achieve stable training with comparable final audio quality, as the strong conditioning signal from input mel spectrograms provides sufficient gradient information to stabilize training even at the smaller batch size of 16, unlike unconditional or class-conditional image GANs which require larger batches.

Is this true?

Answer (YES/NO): NO